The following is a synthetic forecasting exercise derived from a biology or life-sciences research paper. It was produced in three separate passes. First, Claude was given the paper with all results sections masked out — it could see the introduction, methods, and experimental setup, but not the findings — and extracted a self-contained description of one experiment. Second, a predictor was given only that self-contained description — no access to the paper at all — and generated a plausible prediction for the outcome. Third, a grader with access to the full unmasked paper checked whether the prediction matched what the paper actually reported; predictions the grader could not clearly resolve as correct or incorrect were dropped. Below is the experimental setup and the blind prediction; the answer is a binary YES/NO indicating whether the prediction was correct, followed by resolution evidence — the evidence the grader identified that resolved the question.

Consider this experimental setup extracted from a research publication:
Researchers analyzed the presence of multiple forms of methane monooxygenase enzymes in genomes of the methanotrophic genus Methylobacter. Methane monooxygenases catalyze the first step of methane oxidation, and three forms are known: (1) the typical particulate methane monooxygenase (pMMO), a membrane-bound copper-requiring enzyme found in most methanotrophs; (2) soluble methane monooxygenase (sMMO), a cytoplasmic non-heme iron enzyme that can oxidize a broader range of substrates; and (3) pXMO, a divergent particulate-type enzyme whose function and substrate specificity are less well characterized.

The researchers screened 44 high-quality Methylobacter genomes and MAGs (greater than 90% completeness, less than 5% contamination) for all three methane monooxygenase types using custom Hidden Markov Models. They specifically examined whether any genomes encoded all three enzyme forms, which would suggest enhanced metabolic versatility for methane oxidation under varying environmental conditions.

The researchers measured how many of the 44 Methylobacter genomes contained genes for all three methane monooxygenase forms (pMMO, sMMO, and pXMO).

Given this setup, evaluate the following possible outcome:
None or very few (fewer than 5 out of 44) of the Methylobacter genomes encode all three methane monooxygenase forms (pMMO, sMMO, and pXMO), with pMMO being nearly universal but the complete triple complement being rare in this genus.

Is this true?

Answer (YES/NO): YES